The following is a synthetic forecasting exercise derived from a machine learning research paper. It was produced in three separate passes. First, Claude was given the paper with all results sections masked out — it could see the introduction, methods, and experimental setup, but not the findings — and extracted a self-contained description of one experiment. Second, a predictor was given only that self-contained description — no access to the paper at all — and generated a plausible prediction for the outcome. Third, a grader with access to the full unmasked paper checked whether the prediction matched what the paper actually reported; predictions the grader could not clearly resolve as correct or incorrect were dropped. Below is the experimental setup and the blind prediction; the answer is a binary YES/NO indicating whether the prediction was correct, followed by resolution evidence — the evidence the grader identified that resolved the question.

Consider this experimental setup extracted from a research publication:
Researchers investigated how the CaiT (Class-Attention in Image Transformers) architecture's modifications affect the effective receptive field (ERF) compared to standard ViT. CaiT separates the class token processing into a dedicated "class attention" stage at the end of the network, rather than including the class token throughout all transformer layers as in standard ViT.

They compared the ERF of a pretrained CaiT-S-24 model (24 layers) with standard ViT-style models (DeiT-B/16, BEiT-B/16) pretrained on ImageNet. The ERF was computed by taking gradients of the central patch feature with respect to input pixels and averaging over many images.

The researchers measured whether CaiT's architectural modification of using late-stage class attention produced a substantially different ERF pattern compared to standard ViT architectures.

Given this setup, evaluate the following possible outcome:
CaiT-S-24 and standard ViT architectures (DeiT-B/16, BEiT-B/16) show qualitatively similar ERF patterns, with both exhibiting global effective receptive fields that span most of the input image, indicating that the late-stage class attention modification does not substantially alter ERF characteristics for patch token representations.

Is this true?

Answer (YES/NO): NO